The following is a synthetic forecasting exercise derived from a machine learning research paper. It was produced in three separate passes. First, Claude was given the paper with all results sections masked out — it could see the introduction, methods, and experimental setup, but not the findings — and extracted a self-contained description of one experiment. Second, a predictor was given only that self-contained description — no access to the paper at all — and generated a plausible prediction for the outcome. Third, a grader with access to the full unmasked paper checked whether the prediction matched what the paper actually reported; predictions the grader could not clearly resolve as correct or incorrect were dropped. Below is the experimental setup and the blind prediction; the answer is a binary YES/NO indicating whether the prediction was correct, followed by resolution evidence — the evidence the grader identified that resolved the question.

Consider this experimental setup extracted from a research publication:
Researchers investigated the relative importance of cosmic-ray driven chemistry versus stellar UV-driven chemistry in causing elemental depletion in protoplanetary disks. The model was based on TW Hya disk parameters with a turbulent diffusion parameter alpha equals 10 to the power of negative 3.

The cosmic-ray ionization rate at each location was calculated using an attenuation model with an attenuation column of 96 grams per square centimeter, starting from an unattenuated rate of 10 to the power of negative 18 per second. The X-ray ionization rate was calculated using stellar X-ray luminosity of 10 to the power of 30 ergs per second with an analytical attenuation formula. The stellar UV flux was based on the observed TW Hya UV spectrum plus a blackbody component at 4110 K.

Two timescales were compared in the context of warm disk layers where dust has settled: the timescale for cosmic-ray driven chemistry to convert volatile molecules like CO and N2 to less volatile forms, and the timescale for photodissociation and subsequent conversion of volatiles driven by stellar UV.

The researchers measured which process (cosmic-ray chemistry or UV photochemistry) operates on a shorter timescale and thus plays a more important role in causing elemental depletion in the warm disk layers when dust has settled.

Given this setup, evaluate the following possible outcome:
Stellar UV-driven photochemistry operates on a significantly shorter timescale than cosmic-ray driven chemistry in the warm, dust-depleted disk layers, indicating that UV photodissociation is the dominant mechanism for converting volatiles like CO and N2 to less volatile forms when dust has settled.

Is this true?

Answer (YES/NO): NO